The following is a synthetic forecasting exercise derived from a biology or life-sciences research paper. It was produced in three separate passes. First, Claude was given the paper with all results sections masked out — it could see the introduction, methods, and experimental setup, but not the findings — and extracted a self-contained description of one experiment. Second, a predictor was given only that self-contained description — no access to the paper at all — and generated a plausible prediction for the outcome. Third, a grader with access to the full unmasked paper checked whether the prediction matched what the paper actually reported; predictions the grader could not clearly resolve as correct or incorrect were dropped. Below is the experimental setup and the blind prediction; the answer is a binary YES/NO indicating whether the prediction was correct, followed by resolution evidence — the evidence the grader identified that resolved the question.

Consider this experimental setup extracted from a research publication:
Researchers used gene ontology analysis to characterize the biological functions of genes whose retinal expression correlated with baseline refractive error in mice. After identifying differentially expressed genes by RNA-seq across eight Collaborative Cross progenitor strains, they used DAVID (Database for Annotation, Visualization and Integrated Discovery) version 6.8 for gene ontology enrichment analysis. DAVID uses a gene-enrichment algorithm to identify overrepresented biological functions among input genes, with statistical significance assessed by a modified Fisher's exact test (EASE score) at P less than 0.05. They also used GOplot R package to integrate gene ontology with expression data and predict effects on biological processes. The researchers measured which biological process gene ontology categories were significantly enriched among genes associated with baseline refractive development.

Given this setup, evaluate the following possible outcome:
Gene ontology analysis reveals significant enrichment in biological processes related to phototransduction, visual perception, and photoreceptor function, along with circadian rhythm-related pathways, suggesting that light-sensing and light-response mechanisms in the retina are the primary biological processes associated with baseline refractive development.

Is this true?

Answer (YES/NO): NO